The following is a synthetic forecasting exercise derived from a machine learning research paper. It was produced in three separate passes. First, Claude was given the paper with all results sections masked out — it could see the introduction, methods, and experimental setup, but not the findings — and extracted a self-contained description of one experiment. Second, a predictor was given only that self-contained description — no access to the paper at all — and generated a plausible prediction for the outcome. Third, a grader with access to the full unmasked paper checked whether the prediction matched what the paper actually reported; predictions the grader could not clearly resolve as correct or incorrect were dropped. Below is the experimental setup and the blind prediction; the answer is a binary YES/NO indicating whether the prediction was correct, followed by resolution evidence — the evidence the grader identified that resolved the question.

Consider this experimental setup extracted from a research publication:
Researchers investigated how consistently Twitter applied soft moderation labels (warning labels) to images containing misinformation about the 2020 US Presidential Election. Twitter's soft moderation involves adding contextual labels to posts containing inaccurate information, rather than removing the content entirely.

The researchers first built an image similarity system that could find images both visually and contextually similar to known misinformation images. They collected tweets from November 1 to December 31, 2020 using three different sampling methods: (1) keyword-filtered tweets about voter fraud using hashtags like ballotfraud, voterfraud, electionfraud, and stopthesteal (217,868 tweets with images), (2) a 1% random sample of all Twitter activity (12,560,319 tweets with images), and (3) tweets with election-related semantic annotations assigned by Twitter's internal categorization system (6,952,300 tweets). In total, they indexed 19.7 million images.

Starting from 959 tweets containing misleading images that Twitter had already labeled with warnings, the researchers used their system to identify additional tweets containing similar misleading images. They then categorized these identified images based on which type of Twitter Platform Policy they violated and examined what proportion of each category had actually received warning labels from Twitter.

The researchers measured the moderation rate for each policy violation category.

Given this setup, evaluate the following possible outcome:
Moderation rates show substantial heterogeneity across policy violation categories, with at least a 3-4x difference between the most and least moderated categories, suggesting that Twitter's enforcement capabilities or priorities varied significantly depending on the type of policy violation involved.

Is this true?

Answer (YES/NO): YES